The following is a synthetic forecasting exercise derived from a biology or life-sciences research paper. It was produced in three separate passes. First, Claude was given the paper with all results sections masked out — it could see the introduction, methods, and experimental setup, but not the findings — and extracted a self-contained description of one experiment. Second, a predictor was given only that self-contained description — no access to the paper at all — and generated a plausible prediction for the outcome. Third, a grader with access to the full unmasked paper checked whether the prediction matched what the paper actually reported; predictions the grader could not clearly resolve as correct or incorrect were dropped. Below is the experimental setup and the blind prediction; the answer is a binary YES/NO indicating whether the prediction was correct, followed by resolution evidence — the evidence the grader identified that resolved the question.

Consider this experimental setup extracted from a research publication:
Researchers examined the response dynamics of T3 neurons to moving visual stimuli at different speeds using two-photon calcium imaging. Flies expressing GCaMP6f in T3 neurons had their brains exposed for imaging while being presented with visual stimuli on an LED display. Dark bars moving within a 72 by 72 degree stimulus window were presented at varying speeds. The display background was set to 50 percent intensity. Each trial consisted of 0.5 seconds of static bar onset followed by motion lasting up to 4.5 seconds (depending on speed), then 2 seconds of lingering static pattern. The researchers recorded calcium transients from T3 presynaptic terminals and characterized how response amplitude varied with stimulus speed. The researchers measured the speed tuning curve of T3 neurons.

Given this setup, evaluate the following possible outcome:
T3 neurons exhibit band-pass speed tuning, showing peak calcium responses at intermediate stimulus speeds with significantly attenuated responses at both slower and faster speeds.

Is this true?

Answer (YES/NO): NO